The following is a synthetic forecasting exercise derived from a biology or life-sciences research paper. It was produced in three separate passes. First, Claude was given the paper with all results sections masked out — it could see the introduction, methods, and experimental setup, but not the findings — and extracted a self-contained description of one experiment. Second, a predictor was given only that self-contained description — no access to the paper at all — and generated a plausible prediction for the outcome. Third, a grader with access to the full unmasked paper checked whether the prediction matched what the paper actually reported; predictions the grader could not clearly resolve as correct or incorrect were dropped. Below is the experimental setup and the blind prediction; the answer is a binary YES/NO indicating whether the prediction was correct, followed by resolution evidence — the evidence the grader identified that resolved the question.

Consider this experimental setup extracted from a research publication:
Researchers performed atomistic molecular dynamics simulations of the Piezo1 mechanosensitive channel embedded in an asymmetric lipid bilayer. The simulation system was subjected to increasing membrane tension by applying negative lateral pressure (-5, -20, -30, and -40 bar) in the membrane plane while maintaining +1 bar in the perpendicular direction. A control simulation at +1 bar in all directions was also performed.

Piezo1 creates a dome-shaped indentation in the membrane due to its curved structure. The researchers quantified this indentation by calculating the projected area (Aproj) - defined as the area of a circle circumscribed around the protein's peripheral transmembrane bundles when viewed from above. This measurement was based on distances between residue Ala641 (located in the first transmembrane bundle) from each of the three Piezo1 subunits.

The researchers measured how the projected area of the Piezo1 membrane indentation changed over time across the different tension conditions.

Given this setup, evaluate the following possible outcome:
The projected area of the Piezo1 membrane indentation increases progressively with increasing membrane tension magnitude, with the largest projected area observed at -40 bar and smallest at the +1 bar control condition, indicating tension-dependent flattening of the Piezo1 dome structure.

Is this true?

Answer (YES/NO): YES